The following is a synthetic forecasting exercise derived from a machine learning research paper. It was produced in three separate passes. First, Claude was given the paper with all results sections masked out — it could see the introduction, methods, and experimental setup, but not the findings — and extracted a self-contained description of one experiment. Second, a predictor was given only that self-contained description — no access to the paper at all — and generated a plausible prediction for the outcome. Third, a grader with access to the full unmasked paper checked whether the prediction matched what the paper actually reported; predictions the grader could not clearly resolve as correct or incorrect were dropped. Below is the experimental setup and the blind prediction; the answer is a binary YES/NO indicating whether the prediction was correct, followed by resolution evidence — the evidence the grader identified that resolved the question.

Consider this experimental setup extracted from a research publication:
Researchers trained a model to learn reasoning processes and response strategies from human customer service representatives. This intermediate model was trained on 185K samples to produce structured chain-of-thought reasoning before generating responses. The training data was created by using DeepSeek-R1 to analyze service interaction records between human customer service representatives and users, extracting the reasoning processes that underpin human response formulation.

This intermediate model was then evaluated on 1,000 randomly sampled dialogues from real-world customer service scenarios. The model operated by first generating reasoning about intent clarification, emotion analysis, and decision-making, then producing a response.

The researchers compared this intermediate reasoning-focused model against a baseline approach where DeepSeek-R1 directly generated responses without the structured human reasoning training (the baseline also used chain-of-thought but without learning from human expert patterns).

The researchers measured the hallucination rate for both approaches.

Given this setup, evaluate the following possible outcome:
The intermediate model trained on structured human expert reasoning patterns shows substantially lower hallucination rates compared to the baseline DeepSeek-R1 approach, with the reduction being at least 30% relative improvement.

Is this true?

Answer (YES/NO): NO